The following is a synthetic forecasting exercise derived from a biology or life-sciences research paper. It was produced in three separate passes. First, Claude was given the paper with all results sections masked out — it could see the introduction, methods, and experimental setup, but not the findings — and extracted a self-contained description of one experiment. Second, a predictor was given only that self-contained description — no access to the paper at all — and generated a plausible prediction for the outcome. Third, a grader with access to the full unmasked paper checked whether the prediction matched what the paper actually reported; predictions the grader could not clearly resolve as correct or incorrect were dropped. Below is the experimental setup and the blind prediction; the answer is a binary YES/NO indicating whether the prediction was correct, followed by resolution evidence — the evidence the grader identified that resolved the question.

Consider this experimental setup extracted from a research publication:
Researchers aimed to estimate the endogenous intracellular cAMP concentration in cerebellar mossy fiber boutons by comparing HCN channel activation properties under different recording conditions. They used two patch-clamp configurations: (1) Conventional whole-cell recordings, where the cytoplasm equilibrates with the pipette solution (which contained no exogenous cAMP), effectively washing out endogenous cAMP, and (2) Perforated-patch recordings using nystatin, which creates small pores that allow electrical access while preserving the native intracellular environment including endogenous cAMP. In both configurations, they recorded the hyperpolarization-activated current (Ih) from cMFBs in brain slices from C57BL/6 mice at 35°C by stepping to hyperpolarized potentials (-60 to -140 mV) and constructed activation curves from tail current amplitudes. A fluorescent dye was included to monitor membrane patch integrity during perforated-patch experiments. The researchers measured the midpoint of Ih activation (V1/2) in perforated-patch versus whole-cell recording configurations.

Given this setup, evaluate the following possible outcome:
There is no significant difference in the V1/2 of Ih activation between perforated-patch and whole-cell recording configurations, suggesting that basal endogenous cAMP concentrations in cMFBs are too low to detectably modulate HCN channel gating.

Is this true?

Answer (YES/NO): NO